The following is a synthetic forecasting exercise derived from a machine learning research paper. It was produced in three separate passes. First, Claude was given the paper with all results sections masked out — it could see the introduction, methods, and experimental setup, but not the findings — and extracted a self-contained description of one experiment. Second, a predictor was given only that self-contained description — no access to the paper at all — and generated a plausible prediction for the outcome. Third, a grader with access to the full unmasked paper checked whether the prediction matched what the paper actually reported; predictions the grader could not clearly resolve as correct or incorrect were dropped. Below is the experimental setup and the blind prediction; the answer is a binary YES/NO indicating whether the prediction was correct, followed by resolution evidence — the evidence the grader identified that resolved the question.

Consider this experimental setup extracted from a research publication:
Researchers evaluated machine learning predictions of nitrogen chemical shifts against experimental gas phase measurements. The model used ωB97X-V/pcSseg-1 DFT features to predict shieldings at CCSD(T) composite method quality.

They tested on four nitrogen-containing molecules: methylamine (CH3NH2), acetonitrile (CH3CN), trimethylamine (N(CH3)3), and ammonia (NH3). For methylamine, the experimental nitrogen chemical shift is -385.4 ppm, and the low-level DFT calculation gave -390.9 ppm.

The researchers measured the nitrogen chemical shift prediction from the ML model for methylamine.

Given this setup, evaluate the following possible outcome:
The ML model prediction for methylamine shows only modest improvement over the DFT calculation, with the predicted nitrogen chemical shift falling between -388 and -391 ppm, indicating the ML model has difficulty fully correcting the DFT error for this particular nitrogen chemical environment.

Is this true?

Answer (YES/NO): NO